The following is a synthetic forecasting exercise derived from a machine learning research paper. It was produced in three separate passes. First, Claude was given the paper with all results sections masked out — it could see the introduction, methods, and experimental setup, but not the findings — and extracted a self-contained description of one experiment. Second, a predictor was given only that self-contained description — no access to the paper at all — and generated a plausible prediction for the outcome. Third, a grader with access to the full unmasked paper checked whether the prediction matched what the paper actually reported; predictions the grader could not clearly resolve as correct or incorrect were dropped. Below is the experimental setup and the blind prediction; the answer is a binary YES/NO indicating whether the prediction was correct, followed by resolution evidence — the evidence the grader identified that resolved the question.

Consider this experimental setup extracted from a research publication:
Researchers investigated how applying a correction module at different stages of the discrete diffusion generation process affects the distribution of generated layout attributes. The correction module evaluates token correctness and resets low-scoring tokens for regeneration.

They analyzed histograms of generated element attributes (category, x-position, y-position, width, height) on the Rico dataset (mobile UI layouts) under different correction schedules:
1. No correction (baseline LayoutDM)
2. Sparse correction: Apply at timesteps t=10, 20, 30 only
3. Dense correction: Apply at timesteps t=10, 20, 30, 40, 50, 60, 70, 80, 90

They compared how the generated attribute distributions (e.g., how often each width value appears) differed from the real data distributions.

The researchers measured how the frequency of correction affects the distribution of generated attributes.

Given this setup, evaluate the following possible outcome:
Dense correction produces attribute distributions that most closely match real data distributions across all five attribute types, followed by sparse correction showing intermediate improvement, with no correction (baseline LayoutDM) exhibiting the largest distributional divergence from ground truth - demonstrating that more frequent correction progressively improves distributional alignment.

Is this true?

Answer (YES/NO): NO